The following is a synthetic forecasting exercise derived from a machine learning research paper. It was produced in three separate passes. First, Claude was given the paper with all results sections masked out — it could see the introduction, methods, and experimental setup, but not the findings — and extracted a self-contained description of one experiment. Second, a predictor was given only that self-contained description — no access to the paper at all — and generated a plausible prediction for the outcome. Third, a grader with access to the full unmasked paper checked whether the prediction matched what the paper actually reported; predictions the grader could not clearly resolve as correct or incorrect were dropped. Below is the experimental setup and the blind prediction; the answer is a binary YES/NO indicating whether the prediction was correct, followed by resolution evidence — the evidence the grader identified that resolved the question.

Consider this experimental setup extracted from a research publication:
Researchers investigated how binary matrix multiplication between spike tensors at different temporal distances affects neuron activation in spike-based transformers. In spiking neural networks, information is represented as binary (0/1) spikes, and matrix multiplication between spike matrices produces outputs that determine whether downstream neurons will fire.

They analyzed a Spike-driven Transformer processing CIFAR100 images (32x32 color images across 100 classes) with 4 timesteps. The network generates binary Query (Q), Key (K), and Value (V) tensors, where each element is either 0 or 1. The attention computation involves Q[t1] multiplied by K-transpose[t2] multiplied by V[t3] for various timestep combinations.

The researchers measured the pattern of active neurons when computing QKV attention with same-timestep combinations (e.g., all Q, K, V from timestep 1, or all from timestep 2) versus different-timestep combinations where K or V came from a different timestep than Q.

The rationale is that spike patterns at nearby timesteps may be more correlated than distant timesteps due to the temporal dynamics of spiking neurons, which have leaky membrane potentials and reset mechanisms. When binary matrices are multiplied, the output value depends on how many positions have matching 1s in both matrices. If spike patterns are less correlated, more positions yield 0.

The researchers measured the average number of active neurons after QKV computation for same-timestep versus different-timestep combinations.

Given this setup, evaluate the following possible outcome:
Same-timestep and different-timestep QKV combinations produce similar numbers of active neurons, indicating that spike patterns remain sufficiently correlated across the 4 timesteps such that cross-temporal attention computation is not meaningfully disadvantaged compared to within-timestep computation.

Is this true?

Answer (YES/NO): NO